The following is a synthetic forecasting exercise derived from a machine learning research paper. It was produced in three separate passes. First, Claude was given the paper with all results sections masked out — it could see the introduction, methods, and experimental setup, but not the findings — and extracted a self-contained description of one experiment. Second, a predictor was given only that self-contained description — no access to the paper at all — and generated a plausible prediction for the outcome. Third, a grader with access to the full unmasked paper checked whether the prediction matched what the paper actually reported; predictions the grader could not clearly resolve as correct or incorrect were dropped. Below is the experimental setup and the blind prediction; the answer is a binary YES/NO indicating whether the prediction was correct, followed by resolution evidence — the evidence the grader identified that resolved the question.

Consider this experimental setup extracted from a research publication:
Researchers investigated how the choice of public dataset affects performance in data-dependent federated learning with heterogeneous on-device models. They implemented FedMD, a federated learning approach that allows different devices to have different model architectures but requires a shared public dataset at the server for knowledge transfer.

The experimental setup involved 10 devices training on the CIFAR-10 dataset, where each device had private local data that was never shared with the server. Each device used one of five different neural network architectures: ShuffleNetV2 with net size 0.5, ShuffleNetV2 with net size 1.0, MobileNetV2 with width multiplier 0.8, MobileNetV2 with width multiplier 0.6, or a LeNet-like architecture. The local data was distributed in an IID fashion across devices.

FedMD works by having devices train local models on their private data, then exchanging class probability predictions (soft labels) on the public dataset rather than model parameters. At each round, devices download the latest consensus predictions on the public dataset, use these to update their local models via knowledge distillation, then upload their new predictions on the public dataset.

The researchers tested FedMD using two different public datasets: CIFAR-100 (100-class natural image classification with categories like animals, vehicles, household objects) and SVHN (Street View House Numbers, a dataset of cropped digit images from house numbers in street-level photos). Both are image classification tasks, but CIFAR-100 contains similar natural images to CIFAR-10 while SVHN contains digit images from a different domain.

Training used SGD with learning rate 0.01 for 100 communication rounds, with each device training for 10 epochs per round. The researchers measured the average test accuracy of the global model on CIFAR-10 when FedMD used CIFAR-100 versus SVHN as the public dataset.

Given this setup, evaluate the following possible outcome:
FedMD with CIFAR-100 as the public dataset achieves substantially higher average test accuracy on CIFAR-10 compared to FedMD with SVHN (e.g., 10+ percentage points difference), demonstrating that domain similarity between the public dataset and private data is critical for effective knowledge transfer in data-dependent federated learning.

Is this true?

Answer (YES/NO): YES